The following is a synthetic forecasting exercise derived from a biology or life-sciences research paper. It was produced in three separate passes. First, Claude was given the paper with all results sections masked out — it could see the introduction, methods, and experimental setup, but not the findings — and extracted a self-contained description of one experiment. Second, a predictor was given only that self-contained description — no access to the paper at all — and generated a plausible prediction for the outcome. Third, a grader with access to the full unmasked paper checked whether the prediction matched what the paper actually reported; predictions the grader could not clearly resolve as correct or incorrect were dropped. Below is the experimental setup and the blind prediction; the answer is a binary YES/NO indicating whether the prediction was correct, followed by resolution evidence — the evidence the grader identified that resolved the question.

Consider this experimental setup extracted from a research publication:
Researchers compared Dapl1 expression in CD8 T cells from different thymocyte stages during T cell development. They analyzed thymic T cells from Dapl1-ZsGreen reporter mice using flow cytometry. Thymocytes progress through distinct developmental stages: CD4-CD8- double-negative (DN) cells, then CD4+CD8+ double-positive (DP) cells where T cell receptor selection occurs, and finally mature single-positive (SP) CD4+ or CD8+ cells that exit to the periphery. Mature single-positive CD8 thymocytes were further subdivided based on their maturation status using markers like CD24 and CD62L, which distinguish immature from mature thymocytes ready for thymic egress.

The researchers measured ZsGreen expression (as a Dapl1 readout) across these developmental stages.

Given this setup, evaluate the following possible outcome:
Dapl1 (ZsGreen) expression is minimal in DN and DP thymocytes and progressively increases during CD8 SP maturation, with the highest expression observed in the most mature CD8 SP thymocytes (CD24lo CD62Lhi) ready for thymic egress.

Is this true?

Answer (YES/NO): NO